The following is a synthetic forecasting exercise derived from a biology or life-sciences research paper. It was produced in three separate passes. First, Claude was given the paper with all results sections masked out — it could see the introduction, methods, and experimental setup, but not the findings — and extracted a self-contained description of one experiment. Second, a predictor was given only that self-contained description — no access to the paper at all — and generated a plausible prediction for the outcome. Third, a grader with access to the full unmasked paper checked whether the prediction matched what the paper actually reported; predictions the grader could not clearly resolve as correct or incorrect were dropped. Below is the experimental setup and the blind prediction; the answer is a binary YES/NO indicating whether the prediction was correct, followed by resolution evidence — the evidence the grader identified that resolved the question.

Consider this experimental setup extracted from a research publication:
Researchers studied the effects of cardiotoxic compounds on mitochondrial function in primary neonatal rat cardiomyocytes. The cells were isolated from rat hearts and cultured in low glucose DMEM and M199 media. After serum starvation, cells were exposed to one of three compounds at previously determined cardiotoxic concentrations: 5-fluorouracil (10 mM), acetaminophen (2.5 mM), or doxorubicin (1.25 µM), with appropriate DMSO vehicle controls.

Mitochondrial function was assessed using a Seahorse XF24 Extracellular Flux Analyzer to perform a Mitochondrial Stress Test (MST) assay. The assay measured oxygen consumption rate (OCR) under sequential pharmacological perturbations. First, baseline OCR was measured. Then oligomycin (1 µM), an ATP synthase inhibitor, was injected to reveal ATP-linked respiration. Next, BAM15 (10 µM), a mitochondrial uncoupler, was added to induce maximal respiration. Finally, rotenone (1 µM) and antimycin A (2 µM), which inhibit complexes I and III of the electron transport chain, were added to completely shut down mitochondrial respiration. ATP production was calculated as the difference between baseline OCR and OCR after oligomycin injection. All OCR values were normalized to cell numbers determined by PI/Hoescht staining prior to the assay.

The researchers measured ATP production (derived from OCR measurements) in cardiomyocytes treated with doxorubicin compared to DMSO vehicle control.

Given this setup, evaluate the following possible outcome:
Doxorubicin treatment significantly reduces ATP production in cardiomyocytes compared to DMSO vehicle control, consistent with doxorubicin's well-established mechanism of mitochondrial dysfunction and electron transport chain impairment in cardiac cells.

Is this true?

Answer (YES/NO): NO